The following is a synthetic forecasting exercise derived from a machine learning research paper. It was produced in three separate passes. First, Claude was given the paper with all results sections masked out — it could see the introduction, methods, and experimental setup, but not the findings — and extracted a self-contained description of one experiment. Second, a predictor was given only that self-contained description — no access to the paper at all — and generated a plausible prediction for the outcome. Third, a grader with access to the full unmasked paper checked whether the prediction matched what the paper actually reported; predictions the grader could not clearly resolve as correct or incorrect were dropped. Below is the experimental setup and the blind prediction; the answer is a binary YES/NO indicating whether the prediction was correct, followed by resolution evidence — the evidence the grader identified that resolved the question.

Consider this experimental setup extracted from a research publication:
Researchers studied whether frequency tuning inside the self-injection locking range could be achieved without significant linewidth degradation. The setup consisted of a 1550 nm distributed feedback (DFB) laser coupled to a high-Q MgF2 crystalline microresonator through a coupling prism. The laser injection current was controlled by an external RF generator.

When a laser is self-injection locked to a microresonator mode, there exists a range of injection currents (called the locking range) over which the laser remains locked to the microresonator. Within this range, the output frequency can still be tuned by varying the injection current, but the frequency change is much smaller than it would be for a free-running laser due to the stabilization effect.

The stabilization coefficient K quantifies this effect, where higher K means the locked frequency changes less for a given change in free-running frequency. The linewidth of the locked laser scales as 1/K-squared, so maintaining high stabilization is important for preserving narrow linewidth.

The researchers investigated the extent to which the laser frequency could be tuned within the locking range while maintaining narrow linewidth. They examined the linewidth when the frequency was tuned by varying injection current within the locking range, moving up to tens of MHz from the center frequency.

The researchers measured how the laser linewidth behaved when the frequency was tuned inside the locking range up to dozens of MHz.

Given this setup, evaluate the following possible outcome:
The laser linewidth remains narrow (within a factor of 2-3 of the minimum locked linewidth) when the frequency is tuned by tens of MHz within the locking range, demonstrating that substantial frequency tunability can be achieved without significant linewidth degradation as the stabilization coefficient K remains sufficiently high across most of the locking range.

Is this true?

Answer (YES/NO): YES